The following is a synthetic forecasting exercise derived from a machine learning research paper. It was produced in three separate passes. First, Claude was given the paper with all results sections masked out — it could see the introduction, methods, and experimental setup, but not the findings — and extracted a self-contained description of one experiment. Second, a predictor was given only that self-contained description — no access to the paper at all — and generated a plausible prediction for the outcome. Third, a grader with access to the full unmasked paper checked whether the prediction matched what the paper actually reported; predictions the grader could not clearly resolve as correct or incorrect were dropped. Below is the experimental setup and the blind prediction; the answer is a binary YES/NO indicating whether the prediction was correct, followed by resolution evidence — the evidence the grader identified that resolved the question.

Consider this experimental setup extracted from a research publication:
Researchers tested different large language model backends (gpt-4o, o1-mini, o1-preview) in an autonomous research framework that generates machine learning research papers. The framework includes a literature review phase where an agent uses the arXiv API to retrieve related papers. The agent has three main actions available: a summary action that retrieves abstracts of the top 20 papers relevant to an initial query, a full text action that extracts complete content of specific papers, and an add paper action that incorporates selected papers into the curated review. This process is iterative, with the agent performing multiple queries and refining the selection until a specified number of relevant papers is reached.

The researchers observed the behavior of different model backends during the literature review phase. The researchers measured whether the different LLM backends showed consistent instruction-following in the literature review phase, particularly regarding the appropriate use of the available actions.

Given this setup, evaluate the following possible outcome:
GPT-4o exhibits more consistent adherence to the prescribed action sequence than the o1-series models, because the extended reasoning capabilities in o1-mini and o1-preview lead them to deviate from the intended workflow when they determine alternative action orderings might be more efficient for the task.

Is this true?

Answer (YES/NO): NO